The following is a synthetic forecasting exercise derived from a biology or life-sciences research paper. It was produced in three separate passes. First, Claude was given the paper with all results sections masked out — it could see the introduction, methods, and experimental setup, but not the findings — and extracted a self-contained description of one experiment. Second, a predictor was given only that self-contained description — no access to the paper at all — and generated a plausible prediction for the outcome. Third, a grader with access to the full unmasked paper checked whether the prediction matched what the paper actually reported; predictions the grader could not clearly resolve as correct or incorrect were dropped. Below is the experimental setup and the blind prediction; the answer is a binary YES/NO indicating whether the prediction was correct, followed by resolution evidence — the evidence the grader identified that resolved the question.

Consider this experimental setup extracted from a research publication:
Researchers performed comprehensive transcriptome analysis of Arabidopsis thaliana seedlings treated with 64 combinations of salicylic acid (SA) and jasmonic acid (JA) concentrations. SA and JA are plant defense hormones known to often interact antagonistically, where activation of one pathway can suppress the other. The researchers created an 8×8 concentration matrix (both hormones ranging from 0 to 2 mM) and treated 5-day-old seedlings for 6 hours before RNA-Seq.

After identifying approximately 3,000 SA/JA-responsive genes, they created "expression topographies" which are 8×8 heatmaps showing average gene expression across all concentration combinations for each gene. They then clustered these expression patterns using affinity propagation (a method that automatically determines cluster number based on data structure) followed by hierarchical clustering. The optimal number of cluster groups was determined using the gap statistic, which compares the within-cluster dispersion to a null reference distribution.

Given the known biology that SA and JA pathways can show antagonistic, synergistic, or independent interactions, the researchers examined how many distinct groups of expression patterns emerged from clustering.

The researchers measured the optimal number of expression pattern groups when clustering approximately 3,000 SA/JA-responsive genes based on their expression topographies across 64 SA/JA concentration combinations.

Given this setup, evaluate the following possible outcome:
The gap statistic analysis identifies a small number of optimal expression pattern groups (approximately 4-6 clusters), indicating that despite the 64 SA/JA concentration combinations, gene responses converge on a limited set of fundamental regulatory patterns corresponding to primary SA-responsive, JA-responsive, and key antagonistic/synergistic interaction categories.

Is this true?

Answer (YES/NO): NO